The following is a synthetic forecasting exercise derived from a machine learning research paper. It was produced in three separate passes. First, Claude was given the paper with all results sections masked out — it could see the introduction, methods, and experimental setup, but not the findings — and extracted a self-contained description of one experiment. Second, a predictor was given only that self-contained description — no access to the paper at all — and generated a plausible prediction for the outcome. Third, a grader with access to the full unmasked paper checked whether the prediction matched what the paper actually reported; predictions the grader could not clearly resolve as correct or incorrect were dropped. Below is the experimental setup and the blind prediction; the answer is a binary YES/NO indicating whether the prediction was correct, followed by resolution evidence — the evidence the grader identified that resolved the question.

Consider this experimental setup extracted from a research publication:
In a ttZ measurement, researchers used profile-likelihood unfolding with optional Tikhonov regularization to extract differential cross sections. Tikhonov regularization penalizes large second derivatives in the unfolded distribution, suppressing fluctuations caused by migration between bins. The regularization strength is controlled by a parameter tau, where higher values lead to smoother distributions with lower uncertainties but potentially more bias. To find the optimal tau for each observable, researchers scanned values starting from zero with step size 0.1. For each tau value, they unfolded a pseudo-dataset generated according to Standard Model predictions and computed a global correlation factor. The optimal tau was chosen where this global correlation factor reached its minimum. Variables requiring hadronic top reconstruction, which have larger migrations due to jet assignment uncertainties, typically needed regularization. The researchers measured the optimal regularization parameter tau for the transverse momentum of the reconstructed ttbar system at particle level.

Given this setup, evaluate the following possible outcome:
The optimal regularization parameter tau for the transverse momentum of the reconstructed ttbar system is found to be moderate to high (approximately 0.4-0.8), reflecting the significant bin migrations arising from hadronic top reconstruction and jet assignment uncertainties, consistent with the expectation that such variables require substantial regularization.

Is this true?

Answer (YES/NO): NO